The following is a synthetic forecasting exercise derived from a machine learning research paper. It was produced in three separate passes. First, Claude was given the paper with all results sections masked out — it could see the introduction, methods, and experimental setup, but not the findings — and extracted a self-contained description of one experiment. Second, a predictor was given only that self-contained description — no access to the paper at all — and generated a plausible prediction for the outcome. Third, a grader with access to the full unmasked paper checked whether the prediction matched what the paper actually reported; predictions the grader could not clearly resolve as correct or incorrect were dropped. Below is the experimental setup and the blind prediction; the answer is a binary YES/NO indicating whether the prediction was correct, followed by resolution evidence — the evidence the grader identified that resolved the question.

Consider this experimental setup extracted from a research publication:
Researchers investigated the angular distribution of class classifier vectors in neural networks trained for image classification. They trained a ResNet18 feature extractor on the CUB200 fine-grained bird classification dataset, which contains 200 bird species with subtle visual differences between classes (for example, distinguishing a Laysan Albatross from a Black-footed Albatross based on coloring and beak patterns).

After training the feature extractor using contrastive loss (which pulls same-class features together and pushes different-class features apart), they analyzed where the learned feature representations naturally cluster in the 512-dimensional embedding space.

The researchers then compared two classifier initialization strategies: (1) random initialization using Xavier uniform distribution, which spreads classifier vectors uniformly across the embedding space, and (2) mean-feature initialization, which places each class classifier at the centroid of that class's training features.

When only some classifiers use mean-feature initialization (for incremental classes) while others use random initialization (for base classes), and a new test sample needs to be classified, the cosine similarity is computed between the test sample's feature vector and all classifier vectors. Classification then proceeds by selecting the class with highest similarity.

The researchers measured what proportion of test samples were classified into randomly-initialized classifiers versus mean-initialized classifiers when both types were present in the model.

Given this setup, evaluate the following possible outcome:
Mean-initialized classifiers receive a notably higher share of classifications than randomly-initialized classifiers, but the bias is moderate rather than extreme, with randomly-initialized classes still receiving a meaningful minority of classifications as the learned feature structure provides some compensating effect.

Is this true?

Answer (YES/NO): NO